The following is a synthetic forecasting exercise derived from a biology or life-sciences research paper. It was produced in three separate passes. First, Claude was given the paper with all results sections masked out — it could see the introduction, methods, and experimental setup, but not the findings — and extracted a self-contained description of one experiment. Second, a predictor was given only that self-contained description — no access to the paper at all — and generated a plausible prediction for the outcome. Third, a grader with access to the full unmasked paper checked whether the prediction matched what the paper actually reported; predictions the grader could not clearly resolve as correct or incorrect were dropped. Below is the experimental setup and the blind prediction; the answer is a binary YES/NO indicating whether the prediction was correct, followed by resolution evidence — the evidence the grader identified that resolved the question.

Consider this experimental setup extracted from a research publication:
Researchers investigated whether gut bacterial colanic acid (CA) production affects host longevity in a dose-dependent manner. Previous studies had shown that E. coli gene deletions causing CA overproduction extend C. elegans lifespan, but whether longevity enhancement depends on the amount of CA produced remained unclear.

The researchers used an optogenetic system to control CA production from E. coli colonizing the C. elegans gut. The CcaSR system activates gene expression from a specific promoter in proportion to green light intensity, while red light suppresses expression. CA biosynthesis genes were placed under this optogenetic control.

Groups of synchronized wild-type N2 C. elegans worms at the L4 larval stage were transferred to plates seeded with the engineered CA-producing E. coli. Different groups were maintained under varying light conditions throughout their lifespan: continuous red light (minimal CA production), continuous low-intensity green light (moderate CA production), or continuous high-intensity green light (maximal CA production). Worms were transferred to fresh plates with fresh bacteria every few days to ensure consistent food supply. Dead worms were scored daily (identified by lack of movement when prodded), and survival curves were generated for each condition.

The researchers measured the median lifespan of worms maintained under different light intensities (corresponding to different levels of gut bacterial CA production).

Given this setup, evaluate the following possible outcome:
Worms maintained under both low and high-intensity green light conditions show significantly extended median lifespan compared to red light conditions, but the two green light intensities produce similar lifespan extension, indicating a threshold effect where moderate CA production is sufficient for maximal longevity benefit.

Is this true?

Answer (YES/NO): NO